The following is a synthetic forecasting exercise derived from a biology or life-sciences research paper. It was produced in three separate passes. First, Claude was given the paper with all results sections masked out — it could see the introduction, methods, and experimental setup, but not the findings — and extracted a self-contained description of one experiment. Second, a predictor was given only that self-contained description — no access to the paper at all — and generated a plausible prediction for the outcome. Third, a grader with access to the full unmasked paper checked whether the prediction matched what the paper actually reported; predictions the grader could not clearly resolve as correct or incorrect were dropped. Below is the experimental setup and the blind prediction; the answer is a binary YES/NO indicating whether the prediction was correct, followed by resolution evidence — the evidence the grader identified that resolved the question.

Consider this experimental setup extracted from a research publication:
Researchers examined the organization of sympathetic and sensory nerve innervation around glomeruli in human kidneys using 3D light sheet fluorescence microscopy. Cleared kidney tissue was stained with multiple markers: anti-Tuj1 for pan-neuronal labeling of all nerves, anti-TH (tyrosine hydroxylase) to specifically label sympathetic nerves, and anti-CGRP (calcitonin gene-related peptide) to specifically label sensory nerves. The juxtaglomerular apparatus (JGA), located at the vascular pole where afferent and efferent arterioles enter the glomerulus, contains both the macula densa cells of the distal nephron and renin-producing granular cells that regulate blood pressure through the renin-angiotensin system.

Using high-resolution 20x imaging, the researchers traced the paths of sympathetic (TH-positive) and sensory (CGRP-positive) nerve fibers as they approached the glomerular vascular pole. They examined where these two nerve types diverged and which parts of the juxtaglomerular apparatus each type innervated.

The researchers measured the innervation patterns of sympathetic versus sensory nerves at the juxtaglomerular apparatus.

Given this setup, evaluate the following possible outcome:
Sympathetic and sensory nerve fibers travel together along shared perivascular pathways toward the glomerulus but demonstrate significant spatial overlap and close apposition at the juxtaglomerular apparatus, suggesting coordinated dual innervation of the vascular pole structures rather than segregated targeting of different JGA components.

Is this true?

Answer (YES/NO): NO